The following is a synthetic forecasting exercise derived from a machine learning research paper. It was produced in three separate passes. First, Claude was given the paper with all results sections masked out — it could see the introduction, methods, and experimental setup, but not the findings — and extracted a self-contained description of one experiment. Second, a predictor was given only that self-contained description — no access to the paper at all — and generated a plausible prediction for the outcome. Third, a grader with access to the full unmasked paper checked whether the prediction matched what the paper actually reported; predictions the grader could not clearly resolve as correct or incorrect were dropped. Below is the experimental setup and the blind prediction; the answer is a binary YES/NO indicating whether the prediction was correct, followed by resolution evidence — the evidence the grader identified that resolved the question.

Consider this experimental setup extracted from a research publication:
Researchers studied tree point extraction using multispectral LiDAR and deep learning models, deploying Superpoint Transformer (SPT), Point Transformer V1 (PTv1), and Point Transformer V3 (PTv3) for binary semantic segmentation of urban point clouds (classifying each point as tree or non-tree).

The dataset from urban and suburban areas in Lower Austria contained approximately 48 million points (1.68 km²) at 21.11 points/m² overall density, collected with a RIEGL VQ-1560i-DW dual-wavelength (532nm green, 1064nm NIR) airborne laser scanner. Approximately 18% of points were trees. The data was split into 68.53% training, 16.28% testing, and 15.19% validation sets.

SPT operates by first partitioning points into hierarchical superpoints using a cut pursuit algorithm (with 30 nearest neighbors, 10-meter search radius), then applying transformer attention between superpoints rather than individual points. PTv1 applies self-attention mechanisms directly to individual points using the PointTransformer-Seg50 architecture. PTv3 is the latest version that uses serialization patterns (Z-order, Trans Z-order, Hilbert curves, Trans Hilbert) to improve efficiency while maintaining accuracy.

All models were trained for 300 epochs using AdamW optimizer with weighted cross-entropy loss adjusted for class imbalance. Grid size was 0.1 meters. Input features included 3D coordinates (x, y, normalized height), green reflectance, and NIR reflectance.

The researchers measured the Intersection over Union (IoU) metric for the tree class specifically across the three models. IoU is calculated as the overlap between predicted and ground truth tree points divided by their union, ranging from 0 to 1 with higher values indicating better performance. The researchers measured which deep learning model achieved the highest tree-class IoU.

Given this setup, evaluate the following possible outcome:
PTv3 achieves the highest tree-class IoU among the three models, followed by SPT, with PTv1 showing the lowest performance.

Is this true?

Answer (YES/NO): NO